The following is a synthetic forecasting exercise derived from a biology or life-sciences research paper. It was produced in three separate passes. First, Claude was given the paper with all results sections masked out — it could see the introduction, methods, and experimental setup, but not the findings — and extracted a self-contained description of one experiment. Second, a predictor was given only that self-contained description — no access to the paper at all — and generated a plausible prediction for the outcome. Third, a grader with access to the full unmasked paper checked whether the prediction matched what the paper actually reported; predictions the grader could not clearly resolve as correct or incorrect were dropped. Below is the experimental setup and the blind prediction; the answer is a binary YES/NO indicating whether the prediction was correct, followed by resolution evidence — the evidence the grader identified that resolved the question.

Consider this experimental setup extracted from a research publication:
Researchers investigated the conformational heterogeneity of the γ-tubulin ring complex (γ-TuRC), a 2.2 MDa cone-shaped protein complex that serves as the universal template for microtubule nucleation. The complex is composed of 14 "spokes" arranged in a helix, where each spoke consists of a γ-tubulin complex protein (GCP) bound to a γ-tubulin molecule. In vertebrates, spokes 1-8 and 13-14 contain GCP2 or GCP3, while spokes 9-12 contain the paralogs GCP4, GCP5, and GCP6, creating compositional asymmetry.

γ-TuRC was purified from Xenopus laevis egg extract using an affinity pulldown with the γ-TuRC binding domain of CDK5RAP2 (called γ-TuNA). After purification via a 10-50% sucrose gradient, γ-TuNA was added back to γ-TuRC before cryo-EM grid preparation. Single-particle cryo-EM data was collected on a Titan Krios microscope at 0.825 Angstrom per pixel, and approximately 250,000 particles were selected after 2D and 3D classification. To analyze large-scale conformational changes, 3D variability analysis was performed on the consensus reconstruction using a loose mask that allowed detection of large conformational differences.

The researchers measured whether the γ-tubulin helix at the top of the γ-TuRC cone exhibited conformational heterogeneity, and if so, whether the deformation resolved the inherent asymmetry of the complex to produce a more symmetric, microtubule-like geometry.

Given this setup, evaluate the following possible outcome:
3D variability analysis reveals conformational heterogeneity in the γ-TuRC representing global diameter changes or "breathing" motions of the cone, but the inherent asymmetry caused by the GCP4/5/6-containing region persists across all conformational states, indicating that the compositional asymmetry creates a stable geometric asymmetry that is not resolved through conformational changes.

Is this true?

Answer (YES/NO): NO